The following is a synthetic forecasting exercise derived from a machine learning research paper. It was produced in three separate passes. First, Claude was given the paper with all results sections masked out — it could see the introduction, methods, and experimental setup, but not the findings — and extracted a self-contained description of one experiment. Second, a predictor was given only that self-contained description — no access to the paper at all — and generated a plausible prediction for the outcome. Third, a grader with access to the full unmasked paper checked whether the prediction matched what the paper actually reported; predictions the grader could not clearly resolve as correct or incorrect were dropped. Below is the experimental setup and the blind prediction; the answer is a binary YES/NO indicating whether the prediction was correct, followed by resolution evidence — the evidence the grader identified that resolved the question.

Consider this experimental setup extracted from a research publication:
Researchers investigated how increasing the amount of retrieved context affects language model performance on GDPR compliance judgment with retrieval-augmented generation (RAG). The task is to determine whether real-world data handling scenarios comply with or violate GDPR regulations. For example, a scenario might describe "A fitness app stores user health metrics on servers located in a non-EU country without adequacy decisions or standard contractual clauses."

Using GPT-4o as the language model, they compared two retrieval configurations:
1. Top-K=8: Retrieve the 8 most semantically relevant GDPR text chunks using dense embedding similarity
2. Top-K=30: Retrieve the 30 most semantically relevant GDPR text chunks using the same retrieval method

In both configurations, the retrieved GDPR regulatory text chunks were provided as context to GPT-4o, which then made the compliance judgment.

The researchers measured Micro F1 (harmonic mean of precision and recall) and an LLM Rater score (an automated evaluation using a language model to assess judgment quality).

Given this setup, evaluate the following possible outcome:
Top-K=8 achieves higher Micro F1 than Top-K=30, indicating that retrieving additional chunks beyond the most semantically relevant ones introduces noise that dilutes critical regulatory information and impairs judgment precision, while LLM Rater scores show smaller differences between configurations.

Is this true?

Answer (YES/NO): NO